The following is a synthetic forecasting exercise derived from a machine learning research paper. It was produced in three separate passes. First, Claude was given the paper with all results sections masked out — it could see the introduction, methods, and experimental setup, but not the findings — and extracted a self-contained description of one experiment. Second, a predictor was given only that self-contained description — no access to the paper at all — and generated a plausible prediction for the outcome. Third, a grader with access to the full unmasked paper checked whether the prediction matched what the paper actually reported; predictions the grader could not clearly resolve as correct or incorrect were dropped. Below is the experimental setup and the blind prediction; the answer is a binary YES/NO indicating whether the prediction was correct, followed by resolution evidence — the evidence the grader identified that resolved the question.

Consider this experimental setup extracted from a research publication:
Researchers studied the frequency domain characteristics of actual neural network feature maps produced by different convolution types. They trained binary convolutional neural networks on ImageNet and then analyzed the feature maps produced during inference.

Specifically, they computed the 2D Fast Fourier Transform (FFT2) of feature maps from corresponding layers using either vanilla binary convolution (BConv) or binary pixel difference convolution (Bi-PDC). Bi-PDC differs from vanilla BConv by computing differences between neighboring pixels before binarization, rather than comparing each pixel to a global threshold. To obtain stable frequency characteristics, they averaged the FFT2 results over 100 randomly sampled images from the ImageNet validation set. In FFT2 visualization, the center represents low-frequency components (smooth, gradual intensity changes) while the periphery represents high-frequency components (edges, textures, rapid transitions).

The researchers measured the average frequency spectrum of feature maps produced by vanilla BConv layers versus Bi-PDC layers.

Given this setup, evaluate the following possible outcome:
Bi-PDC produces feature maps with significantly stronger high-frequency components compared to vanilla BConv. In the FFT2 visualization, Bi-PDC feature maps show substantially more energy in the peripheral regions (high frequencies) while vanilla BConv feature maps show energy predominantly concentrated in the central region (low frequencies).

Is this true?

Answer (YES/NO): YES